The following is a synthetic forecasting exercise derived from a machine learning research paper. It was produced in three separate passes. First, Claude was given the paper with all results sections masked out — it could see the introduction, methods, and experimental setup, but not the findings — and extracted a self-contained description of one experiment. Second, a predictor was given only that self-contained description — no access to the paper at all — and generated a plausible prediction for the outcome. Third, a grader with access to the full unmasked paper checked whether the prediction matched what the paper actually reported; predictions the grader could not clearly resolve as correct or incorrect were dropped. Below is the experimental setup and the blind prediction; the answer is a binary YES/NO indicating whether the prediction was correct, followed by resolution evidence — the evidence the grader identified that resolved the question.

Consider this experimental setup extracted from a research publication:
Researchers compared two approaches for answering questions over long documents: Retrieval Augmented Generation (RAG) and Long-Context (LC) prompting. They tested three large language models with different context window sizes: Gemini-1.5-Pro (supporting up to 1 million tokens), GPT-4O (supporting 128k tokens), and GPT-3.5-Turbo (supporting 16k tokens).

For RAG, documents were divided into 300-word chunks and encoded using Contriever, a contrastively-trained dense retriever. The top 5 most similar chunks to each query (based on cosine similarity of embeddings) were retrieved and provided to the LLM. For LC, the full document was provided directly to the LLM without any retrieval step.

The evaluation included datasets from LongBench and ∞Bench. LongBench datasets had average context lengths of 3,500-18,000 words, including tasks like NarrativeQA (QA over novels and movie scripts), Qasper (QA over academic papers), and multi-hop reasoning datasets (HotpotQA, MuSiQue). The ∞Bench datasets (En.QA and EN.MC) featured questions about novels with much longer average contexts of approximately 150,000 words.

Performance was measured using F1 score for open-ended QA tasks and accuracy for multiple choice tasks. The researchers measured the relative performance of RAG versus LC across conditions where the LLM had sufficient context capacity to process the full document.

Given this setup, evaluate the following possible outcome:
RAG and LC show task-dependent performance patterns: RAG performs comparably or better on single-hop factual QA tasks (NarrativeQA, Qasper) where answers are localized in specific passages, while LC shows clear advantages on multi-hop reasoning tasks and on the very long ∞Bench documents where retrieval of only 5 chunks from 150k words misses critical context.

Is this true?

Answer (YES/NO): NO